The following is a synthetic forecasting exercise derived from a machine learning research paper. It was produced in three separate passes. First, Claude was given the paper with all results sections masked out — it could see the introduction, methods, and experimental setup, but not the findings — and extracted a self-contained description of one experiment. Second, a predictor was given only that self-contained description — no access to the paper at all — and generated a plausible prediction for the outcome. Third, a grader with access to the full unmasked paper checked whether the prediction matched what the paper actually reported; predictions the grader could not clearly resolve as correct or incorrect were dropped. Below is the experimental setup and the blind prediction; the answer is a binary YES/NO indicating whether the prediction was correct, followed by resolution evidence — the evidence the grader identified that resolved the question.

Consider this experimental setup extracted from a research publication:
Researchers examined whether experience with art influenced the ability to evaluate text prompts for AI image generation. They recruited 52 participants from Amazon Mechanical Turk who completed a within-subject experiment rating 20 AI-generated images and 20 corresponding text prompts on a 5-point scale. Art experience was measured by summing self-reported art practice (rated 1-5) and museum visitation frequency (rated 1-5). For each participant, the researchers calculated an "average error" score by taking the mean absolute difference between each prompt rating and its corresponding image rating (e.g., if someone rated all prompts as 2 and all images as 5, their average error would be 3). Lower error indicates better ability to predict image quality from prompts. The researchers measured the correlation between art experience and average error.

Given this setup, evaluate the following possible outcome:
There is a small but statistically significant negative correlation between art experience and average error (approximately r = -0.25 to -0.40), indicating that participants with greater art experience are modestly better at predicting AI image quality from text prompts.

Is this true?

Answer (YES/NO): YES